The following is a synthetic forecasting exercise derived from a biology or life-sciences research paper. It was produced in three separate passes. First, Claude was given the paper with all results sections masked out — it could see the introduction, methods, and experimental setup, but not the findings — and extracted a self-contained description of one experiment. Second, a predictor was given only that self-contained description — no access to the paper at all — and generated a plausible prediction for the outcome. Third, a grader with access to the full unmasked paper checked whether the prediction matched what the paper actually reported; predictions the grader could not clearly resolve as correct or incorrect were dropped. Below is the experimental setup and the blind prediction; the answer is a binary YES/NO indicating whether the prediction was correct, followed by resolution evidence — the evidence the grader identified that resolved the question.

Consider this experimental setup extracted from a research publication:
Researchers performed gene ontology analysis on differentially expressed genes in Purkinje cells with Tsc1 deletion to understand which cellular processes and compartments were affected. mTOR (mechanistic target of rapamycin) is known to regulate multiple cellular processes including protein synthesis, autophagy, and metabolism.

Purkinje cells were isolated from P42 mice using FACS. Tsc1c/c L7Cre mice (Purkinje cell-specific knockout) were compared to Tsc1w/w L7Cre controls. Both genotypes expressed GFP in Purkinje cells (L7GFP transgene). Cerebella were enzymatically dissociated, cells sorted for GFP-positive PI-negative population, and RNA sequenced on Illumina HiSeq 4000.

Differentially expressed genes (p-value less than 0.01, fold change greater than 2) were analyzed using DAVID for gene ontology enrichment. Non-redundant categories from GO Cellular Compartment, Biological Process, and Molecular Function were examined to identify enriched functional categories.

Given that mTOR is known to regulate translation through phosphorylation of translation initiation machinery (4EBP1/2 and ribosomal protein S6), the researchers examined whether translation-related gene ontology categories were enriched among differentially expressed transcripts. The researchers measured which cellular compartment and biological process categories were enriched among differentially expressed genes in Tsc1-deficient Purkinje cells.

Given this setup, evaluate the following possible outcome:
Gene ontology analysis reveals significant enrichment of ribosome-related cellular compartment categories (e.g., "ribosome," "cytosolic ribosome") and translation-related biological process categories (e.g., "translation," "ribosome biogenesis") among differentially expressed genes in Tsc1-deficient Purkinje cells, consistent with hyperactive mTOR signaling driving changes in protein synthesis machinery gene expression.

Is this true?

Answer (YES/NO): NO